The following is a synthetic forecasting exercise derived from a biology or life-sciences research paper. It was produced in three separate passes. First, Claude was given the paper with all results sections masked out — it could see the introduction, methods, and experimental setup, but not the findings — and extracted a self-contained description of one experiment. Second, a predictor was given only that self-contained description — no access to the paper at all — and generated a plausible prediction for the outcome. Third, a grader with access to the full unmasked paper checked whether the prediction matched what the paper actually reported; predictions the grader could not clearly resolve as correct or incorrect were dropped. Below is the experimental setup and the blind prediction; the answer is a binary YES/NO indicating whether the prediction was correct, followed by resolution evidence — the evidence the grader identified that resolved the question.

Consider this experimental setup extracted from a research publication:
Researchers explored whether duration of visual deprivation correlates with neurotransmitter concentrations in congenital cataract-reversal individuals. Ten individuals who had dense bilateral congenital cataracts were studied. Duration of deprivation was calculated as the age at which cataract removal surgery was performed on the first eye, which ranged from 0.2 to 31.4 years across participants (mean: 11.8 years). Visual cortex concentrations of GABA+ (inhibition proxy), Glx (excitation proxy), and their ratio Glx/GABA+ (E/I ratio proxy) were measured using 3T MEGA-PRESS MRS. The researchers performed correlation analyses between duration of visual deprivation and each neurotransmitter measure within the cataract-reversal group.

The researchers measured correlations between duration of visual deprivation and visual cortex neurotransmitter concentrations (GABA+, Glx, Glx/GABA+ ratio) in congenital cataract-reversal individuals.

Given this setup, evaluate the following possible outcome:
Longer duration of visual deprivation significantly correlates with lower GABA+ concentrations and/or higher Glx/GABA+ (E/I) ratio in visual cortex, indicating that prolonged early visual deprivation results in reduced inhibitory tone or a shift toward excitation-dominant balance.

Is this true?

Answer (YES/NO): NO